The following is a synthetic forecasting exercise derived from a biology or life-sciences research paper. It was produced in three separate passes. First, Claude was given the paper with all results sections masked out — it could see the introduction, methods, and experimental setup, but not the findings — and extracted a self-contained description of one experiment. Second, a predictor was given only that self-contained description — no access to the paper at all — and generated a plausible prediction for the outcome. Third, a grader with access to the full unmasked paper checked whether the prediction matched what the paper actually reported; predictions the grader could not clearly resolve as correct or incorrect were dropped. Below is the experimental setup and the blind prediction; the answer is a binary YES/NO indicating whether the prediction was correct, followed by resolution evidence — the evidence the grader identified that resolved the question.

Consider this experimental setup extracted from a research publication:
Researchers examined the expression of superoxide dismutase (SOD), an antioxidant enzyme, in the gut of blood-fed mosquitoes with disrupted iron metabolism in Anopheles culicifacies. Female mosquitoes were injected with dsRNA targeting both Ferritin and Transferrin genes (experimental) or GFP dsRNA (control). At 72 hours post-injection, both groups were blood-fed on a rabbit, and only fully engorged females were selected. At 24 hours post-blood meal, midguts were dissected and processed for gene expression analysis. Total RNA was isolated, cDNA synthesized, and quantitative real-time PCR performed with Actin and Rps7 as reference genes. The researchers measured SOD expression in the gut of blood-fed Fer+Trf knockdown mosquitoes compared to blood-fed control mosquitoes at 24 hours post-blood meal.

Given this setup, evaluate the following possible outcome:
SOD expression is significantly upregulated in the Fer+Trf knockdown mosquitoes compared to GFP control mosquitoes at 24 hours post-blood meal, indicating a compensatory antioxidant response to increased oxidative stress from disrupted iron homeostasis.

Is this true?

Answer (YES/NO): YES